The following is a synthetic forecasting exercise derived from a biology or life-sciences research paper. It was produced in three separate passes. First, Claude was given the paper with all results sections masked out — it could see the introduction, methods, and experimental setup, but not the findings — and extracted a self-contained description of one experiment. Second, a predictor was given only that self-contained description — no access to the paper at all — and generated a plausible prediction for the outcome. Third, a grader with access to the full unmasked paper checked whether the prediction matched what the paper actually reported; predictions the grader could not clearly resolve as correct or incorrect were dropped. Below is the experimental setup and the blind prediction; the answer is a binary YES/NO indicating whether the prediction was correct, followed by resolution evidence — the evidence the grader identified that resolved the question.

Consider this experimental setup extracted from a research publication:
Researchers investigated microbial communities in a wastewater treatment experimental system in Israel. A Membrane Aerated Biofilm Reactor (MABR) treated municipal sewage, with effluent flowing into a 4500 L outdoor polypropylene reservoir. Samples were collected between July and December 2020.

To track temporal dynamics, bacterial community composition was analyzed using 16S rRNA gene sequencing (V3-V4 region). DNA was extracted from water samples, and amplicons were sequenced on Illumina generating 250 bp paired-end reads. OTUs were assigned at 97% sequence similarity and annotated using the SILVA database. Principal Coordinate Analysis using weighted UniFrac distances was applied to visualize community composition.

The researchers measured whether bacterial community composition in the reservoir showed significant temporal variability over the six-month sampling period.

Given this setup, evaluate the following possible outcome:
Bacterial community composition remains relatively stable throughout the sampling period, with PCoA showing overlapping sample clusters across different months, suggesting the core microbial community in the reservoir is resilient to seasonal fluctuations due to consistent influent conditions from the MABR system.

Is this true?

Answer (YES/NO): NO